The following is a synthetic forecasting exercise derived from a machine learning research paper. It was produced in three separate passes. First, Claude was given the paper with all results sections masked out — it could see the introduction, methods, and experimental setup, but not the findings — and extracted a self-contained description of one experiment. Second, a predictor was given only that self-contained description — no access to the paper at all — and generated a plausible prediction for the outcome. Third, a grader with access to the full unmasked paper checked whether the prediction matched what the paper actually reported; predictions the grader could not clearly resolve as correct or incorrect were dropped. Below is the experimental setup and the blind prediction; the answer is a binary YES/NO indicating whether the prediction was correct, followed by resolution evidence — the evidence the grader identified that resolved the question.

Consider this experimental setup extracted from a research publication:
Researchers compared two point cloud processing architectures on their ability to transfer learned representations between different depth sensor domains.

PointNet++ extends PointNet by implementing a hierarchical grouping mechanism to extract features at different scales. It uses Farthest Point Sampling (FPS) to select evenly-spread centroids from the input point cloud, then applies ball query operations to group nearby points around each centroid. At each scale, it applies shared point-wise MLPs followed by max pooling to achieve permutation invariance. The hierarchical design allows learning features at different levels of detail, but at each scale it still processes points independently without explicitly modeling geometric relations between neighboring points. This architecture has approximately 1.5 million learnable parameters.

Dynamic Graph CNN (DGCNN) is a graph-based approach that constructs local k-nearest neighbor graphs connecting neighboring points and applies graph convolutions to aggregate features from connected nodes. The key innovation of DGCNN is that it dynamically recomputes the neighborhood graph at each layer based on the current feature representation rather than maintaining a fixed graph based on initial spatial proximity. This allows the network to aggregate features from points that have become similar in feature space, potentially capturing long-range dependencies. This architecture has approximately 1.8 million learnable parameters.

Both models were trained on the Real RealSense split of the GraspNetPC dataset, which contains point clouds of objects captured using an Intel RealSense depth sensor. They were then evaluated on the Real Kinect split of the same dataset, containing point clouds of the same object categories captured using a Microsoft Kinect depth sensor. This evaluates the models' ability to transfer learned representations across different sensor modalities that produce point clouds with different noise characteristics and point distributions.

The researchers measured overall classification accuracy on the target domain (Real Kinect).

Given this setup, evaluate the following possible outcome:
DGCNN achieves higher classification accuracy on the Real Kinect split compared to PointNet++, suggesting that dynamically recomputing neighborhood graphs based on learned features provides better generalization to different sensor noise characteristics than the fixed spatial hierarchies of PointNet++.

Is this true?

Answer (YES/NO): NO